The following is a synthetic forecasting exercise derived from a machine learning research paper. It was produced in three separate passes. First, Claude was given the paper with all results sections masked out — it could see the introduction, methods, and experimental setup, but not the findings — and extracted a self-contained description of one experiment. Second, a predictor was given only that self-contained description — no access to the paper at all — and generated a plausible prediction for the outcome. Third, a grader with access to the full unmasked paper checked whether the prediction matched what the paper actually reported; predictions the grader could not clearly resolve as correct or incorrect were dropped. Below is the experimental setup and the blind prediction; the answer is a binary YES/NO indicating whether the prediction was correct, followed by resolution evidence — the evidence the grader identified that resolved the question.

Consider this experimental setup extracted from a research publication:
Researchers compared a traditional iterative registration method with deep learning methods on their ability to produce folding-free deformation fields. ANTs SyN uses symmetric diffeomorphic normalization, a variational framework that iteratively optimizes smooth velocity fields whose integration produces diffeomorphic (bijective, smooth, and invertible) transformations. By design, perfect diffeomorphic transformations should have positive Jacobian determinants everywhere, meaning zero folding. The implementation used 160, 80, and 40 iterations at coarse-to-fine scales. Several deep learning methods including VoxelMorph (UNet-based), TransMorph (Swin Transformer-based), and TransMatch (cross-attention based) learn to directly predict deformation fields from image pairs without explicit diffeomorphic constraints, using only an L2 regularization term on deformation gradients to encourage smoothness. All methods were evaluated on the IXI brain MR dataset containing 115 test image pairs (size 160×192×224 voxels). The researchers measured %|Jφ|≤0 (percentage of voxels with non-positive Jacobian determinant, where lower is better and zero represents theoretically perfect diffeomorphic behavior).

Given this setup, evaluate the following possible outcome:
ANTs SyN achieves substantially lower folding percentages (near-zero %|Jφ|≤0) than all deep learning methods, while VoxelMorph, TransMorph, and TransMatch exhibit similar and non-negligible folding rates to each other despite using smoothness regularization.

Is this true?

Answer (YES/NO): NO